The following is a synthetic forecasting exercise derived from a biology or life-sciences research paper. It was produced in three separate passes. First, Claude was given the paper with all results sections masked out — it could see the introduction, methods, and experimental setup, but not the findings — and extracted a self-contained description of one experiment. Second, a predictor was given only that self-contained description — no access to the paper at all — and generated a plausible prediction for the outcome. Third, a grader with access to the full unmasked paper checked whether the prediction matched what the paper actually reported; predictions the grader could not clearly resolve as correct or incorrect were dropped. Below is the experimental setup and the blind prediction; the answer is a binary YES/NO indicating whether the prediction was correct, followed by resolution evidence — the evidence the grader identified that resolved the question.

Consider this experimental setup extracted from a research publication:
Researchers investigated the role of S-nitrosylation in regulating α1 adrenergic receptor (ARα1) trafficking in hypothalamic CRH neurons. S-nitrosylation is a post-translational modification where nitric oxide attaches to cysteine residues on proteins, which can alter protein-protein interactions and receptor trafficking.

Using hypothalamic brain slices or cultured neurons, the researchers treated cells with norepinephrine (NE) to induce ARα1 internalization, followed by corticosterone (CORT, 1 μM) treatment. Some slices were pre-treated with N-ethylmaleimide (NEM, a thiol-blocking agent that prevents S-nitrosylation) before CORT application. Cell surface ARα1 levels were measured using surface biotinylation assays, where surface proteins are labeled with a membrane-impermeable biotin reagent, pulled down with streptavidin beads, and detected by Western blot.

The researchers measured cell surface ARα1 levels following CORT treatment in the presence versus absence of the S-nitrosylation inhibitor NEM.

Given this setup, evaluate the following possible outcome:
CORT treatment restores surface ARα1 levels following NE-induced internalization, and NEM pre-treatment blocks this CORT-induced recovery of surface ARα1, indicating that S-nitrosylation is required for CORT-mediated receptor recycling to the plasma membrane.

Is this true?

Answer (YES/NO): NO